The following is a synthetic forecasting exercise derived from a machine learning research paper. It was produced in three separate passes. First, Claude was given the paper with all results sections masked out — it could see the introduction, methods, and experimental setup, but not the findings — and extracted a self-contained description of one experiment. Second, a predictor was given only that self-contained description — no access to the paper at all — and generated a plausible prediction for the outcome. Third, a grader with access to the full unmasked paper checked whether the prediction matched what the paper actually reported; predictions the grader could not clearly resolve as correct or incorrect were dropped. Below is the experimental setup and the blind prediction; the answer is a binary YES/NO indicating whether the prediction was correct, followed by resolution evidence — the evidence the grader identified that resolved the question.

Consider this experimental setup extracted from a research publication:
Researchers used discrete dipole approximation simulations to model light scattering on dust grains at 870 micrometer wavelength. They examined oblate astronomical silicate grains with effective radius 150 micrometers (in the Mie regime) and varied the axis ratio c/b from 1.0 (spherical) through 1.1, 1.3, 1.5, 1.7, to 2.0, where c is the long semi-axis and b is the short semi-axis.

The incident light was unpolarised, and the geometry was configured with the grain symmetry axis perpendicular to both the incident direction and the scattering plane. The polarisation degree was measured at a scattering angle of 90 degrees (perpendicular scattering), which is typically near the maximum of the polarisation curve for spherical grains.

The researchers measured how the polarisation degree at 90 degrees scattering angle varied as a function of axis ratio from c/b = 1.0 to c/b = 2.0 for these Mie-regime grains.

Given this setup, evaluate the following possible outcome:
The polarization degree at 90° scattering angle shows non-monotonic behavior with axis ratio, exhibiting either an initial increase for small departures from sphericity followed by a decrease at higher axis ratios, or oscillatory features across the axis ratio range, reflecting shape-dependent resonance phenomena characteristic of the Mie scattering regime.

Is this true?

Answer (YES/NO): YES